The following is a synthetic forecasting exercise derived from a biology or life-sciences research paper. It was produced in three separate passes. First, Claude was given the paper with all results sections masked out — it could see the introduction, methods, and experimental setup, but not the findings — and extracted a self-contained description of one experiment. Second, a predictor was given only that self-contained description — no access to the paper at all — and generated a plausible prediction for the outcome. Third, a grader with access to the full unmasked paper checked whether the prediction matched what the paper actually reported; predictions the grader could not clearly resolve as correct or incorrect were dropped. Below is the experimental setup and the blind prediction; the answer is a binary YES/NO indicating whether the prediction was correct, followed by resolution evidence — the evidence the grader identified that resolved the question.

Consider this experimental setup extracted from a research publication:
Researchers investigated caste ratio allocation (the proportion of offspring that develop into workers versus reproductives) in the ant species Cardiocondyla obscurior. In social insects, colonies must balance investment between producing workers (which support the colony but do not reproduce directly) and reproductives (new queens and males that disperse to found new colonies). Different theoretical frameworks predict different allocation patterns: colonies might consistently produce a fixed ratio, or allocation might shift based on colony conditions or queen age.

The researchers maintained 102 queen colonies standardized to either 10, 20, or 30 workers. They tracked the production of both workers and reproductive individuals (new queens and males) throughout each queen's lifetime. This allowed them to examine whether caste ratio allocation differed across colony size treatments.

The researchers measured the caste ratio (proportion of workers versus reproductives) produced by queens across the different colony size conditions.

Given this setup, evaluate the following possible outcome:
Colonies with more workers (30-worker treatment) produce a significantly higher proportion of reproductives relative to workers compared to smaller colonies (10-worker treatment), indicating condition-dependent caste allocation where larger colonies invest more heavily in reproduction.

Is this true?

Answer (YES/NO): YES